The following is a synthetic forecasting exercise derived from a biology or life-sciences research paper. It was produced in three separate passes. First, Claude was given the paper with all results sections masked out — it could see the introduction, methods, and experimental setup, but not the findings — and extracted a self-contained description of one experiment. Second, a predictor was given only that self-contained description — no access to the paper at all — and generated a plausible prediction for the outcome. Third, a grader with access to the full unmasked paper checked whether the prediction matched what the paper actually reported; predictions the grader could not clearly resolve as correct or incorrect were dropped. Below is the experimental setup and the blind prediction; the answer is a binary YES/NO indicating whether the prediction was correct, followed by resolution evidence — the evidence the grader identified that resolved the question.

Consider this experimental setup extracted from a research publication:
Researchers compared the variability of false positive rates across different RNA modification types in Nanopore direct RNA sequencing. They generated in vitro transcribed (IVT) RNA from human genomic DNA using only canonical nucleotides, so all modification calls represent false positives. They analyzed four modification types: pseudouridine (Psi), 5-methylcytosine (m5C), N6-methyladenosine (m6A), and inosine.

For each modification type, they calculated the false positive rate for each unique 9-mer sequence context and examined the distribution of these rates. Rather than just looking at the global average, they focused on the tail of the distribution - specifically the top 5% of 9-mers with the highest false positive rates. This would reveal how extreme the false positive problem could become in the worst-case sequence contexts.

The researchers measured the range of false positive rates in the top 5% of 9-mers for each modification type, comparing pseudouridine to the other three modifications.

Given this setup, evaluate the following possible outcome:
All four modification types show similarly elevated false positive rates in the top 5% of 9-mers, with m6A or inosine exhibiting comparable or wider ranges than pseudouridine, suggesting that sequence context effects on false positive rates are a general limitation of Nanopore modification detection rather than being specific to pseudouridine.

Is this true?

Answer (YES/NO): NO